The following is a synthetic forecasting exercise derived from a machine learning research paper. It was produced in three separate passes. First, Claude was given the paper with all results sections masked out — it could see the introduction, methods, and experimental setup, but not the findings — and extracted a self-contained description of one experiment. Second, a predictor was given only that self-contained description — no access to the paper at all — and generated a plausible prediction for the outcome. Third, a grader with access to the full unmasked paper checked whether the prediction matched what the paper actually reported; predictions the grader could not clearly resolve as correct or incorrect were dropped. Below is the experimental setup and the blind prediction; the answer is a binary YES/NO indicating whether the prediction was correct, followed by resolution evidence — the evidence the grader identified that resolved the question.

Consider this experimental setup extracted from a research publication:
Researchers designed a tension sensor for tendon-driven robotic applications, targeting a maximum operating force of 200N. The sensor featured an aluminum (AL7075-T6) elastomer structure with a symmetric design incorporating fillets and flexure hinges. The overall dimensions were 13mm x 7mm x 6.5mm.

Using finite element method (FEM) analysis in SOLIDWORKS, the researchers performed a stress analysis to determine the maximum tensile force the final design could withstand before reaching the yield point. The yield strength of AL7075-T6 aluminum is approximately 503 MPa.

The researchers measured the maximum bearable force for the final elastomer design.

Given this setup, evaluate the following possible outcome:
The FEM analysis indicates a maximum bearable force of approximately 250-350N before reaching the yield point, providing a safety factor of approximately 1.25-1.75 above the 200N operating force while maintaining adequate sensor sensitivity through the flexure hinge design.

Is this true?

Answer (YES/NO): NO